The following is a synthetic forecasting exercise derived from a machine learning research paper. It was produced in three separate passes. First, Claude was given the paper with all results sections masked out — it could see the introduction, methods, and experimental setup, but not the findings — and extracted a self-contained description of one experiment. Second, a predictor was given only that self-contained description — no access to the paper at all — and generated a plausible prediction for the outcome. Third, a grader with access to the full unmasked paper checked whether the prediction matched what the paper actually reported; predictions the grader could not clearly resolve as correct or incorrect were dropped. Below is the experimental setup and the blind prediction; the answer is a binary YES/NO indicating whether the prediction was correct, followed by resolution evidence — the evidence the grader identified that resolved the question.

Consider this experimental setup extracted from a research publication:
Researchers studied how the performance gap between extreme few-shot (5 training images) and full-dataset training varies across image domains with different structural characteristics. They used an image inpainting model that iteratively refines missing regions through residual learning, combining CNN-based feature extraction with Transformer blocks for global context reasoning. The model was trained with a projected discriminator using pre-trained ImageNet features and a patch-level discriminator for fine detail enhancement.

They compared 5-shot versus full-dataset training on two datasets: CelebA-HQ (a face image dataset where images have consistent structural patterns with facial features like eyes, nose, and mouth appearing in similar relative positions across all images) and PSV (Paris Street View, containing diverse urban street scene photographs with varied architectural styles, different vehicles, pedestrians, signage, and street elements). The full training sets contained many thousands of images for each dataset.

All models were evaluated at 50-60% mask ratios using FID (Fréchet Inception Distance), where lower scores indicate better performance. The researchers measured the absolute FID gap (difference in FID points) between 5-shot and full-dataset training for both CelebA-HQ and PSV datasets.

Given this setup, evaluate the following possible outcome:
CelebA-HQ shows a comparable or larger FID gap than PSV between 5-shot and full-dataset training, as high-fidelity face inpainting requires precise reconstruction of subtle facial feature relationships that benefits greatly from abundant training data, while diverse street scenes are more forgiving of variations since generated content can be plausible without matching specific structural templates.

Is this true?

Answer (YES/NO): NO